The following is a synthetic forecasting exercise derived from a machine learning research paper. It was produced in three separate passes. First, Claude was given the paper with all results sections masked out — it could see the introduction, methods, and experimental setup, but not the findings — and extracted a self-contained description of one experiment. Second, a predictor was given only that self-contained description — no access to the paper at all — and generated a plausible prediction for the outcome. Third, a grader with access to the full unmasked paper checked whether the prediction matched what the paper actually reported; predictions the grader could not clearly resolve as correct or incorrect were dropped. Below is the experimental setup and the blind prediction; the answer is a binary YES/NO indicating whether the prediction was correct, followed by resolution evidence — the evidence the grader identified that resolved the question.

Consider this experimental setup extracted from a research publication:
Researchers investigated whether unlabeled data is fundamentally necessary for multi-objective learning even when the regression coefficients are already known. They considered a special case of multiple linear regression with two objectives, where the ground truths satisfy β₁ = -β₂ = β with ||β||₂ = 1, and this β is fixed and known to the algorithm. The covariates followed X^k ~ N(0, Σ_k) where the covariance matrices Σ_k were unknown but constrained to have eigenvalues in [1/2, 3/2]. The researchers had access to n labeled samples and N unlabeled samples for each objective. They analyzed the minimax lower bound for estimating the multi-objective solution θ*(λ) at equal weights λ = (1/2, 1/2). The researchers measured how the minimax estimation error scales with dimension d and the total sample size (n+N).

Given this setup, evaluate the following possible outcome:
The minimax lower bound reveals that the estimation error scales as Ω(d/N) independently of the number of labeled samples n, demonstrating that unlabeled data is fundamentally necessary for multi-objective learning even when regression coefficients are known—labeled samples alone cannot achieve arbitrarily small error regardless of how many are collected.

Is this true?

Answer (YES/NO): NO